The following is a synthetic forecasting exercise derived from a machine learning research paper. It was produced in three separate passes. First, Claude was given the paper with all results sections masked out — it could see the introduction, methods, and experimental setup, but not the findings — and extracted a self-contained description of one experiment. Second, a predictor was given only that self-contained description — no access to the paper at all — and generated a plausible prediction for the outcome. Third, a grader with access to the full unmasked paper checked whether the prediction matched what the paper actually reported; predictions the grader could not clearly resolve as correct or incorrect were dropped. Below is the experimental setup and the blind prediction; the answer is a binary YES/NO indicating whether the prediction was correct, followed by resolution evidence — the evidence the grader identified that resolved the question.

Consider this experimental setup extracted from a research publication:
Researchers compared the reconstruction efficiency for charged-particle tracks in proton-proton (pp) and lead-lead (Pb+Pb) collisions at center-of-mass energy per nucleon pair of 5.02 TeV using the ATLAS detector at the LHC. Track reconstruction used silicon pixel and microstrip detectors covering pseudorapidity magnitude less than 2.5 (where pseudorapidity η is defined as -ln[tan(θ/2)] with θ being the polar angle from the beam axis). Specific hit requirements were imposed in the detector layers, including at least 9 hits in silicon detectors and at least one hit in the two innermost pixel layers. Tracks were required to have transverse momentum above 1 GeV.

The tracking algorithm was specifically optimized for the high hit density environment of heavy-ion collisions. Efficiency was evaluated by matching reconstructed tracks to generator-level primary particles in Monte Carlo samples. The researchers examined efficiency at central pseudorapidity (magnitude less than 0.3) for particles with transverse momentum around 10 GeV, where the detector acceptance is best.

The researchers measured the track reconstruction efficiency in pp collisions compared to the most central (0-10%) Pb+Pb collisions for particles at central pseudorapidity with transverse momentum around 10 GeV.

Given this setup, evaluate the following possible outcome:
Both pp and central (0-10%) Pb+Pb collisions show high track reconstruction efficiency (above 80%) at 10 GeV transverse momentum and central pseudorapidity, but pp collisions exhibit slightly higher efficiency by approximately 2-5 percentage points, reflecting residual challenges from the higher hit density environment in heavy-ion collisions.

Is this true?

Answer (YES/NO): YES